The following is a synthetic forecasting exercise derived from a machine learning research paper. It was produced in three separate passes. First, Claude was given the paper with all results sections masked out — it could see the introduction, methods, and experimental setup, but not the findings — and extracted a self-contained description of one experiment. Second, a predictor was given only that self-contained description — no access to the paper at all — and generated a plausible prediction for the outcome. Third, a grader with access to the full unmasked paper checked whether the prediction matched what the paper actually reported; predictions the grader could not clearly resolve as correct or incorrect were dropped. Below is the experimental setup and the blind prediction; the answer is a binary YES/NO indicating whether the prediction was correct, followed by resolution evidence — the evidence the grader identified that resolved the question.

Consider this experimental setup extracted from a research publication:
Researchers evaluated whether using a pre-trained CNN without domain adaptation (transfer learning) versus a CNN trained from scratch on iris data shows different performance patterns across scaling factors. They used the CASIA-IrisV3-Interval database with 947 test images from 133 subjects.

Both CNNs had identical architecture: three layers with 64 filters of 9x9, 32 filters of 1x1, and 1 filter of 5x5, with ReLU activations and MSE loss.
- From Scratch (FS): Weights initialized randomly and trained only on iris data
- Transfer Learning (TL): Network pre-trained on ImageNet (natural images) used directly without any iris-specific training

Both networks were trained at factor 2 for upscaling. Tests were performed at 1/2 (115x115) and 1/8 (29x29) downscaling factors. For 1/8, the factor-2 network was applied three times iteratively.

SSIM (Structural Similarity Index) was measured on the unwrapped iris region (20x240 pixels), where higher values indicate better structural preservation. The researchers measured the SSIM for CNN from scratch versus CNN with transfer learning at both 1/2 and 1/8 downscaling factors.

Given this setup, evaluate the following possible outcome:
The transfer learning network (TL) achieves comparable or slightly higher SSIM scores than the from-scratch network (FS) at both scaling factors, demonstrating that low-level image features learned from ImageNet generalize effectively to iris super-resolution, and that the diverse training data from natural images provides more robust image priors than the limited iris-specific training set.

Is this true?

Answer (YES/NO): YES